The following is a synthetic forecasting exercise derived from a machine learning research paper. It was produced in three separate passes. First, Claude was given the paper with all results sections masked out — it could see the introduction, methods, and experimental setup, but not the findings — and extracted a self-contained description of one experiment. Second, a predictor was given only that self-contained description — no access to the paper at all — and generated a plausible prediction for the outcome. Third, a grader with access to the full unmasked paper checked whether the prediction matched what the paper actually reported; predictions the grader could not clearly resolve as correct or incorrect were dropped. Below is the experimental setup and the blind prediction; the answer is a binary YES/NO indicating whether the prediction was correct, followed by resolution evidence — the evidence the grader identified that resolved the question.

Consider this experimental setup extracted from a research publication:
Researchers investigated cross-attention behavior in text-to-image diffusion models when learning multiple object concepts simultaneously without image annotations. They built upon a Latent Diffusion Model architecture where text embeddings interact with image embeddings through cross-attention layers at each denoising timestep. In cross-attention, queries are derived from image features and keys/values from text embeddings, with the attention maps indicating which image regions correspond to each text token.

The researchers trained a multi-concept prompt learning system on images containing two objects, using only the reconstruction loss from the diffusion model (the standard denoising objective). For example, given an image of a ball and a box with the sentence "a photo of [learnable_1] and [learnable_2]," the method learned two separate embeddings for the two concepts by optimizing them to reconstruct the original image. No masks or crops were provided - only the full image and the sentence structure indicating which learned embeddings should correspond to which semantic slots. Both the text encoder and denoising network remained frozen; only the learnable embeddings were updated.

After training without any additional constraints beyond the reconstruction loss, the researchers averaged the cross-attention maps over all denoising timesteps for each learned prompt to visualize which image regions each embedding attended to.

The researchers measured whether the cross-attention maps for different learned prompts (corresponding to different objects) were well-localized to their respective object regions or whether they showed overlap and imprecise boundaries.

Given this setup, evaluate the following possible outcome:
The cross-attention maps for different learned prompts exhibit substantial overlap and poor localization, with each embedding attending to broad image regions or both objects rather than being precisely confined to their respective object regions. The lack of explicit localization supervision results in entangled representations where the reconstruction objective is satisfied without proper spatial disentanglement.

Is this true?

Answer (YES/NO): YES